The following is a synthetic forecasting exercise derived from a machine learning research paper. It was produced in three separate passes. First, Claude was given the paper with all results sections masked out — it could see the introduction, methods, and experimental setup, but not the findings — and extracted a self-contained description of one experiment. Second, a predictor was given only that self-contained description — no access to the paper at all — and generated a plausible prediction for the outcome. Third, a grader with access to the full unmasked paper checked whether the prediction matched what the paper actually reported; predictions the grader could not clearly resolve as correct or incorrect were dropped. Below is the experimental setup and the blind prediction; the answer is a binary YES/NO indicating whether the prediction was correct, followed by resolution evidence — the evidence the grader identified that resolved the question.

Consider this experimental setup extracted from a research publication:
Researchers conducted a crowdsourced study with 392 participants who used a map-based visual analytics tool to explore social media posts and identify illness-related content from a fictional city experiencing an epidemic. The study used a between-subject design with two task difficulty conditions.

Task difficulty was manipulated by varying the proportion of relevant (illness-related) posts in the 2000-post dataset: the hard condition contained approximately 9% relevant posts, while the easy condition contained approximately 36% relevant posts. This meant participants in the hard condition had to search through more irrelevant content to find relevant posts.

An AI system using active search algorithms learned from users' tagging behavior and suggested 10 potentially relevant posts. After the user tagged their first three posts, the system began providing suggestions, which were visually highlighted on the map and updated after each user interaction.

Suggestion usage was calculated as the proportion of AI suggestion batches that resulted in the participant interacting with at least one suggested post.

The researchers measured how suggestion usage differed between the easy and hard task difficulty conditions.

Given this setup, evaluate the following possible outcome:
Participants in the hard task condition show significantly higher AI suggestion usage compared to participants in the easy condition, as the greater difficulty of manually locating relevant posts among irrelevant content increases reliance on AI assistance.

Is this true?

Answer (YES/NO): YES